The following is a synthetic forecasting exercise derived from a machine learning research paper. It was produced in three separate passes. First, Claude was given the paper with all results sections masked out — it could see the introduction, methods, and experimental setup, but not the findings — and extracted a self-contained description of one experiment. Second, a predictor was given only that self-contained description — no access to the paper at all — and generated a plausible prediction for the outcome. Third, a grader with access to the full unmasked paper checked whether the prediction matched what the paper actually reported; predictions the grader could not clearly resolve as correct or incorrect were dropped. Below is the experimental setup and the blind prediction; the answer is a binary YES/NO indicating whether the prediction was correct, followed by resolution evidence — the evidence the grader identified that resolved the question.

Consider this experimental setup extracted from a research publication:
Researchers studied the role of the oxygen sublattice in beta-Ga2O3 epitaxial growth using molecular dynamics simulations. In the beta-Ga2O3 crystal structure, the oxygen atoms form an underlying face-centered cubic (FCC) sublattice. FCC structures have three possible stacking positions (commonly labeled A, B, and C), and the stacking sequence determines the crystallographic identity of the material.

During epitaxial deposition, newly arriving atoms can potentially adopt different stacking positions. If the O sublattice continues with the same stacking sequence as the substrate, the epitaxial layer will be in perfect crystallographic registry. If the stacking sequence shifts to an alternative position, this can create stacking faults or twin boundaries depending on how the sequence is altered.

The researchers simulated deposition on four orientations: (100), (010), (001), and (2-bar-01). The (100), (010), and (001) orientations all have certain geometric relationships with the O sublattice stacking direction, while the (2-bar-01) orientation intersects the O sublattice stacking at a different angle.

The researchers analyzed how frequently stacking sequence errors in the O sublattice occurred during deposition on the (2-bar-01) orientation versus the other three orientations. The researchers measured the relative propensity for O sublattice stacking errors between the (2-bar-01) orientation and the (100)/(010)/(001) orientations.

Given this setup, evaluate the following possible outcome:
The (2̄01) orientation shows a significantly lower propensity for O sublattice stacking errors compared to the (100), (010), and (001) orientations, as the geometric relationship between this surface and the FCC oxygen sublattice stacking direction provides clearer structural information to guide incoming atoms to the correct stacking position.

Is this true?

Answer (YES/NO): NO